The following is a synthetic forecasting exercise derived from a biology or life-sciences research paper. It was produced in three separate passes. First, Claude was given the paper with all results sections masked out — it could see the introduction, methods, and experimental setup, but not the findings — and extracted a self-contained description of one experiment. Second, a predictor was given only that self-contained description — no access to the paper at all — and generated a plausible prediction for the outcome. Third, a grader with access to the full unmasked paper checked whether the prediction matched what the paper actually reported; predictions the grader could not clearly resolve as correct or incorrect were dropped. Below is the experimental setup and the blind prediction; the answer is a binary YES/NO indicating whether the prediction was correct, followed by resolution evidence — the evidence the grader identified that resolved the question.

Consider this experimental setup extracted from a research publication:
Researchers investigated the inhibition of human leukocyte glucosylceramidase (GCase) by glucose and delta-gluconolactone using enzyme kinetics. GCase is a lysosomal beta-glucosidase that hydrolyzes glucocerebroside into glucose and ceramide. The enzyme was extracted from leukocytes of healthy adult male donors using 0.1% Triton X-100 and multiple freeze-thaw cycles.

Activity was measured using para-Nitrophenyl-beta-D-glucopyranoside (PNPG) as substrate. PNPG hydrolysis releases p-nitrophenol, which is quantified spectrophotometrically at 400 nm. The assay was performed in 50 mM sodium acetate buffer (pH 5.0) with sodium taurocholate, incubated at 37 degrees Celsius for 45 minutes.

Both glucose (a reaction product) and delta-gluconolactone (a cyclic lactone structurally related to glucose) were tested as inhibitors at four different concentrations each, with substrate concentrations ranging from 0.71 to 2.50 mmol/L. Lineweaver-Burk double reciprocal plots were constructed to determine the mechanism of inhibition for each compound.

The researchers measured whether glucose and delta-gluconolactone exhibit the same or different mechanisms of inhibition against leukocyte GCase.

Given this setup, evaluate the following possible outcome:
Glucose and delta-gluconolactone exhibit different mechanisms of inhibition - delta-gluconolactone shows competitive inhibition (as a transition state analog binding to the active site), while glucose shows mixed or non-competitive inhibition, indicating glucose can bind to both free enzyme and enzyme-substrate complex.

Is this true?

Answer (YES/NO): NO